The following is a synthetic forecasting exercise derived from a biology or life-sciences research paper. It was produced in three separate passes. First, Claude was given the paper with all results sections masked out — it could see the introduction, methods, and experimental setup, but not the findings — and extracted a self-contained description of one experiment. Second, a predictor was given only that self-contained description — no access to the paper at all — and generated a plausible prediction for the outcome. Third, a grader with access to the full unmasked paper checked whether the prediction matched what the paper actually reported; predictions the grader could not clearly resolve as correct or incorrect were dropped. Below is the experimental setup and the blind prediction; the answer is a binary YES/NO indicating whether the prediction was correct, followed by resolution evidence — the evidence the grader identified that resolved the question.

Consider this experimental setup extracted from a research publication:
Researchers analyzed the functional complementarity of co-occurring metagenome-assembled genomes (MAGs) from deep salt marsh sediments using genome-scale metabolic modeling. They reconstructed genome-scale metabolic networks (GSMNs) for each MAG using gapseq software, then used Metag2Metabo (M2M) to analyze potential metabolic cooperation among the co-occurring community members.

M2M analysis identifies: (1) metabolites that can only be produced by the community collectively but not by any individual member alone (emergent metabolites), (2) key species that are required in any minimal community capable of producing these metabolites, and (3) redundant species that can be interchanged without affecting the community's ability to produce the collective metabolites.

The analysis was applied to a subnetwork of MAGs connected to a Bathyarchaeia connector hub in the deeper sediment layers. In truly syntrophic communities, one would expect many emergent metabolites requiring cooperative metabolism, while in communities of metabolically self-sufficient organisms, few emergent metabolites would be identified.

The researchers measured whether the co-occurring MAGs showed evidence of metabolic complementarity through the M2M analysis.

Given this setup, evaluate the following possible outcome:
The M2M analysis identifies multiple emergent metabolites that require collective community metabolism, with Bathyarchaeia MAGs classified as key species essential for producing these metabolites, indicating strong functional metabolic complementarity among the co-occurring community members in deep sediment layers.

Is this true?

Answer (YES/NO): NO